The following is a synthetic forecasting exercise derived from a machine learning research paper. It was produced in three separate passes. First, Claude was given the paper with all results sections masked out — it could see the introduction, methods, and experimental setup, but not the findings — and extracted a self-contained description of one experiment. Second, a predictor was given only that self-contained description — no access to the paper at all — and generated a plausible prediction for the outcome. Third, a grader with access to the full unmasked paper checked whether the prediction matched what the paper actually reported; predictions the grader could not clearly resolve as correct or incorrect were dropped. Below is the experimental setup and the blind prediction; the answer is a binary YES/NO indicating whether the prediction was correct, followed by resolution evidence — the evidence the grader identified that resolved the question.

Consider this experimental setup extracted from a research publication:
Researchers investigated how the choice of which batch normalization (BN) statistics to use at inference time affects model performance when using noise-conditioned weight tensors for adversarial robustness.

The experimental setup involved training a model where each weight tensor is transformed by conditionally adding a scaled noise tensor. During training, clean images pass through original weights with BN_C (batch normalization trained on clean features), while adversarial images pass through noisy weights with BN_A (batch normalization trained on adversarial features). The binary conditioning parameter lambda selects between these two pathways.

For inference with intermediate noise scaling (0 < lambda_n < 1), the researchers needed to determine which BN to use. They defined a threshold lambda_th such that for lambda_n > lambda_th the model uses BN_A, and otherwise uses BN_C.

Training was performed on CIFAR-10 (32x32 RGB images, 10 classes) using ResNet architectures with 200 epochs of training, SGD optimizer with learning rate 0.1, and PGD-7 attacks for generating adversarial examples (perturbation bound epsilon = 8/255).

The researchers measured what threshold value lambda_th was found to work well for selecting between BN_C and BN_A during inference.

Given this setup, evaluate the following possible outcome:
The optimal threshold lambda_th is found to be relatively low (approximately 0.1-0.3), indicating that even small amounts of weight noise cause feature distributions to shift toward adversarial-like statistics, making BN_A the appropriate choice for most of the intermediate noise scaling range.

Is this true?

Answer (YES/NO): NO